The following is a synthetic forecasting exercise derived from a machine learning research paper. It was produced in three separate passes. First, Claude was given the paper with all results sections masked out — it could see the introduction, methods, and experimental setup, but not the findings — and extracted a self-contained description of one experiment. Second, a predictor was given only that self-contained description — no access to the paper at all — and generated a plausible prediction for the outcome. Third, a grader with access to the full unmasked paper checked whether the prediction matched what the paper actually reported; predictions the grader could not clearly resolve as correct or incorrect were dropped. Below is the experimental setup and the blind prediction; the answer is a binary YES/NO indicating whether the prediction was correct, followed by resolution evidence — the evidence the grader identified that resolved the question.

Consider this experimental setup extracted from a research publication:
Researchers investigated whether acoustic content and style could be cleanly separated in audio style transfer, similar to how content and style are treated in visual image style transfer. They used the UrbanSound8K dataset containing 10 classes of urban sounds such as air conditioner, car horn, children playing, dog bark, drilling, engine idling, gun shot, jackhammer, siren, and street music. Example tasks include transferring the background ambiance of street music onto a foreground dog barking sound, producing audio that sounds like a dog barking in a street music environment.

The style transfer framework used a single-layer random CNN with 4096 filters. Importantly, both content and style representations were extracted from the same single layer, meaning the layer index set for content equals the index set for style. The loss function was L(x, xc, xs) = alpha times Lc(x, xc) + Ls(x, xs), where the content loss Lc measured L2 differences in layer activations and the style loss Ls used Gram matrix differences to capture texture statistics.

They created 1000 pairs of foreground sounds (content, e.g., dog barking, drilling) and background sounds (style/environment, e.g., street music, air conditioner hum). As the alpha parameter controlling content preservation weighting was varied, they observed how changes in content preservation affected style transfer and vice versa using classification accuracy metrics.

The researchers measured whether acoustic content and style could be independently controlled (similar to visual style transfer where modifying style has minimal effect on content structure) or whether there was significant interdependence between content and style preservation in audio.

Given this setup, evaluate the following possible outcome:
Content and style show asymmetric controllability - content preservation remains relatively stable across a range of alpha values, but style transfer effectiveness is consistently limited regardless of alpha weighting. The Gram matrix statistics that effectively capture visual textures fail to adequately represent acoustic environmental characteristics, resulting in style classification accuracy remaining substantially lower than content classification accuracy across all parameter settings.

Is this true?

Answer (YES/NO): NO